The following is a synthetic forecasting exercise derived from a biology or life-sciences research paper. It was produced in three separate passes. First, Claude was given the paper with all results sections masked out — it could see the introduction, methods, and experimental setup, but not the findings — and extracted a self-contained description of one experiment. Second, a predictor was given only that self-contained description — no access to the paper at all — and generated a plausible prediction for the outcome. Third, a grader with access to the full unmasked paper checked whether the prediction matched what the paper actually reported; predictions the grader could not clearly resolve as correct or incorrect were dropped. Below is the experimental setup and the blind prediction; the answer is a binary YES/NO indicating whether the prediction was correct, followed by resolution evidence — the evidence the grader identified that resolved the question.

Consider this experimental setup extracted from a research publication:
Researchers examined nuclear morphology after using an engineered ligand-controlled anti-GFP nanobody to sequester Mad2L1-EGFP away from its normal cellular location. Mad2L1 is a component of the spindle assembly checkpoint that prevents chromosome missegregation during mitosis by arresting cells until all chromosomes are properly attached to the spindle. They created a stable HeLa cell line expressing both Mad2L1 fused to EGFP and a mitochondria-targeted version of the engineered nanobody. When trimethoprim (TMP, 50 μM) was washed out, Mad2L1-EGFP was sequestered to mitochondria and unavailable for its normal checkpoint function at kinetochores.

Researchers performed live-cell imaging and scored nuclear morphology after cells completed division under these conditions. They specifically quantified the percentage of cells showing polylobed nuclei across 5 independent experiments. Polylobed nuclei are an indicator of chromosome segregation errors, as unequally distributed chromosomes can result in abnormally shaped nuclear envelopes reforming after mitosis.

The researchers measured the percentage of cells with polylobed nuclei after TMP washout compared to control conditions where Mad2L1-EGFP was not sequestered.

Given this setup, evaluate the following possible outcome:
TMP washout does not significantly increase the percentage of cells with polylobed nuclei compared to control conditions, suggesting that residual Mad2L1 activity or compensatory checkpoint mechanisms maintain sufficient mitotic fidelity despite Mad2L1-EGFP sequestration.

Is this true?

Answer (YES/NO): NO